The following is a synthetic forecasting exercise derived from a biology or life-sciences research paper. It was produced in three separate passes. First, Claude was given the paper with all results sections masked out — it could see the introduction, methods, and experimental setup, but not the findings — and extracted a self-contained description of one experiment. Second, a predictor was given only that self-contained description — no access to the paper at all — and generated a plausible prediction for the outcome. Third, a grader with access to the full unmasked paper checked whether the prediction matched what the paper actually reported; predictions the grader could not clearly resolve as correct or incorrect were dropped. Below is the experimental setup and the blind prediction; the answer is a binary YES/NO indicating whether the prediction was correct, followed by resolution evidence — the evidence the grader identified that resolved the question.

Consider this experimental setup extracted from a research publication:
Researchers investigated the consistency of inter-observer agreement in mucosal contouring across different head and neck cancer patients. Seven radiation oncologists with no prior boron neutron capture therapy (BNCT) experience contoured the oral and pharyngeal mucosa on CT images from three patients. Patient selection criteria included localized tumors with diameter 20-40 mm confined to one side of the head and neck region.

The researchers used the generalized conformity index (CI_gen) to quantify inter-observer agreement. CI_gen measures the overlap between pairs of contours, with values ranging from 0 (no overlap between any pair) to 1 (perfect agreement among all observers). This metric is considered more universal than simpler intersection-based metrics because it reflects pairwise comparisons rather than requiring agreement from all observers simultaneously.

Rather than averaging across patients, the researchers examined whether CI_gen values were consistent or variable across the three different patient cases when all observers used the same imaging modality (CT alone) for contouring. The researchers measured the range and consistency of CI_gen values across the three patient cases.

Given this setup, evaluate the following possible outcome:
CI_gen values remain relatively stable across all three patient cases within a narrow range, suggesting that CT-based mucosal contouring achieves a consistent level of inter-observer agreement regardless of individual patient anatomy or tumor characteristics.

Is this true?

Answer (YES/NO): YES